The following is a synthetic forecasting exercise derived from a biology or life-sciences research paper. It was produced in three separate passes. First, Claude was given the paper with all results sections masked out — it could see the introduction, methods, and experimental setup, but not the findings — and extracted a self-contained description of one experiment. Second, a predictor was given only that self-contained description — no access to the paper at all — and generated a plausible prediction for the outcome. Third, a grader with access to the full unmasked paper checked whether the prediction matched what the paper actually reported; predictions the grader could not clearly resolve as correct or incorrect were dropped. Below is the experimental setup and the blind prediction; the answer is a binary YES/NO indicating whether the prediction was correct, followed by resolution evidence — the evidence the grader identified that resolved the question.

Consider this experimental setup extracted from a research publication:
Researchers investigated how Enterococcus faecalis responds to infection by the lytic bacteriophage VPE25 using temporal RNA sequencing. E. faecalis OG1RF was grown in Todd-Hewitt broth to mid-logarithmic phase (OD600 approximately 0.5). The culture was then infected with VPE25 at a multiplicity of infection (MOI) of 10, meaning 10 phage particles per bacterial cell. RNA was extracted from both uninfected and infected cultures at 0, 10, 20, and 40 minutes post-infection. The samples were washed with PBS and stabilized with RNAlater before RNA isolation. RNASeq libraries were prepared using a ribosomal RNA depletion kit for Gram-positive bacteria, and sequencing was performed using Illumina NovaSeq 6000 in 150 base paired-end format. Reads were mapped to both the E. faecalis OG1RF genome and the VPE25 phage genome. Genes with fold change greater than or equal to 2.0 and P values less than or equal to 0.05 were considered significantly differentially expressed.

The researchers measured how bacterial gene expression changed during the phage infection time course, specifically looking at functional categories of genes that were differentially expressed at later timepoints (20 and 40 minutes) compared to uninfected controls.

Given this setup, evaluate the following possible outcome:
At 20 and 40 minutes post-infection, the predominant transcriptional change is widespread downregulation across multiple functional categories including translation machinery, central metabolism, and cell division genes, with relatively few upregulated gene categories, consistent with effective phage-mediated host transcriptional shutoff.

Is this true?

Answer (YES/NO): NO